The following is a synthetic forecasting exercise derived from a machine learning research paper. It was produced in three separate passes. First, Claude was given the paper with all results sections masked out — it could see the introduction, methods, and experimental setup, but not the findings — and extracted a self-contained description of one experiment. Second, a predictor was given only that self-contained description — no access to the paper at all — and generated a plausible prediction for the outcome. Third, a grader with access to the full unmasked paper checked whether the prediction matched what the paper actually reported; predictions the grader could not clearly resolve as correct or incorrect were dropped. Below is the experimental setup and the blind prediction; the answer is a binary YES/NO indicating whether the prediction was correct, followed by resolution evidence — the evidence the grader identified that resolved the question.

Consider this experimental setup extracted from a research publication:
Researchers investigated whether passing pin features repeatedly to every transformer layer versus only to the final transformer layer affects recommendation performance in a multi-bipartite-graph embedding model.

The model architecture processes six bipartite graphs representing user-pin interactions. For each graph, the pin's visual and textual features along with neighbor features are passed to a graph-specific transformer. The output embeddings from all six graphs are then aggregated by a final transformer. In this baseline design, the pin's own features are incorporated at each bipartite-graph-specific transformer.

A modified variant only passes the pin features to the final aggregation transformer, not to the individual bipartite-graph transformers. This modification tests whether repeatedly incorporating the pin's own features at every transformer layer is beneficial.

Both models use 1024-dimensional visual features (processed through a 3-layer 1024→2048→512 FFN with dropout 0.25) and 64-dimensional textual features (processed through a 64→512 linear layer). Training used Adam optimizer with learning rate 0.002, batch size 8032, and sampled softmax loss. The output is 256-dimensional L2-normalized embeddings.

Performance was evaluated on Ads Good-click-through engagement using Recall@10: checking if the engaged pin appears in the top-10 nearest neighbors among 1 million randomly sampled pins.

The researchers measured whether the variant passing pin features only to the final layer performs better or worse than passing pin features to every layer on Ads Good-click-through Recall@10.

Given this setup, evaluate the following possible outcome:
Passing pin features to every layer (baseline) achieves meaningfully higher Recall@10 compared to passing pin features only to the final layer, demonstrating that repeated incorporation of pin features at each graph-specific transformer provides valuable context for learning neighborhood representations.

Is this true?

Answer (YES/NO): YES